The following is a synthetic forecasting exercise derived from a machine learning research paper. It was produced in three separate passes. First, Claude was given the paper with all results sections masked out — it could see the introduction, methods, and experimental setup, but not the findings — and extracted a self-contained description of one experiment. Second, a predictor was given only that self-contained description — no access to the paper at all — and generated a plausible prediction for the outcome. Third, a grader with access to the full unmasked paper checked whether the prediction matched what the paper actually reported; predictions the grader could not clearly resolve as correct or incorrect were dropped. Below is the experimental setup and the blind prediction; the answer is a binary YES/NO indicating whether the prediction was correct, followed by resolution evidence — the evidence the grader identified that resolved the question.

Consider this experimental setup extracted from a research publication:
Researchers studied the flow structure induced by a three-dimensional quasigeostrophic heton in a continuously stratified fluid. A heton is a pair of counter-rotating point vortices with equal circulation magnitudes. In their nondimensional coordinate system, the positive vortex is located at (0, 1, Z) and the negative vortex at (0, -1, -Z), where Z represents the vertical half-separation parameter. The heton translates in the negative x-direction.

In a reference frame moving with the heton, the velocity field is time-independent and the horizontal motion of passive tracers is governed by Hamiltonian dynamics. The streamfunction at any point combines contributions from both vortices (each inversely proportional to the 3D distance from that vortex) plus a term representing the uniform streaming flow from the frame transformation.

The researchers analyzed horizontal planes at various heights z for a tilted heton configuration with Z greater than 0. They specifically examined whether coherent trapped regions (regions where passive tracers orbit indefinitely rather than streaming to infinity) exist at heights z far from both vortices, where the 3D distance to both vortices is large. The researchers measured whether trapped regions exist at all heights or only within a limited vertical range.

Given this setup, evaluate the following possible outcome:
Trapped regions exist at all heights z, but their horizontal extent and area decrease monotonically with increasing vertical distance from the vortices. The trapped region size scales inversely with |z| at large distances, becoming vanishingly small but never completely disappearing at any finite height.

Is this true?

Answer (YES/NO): NO